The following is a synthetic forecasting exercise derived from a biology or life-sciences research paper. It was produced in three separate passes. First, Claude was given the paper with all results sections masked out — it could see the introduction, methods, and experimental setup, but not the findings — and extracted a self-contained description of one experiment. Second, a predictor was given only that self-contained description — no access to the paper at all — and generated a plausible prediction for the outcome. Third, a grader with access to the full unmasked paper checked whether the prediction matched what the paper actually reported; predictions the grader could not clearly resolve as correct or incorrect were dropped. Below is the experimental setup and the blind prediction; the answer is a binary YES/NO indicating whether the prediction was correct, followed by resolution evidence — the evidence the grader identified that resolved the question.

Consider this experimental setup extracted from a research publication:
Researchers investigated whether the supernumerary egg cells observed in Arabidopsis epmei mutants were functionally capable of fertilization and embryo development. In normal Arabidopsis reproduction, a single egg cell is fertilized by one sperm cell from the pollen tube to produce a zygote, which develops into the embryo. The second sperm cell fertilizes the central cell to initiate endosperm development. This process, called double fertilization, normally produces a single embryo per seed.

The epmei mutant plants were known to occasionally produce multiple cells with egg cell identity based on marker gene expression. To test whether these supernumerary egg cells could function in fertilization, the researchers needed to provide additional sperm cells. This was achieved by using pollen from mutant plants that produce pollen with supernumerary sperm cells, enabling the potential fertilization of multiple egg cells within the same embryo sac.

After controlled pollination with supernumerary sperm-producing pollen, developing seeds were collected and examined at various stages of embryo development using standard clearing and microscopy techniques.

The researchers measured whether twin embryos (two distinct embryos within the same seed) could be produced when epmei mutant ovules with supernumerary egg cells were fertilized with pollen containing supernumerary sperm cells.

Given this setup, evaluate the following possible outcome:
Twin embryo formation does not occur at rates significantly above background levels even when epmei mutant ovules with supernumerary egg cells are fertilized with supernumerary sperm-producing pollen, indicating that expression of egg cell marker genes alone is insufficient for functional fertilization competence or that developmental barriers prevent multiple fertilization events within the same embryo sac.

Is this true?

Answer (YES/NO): NO